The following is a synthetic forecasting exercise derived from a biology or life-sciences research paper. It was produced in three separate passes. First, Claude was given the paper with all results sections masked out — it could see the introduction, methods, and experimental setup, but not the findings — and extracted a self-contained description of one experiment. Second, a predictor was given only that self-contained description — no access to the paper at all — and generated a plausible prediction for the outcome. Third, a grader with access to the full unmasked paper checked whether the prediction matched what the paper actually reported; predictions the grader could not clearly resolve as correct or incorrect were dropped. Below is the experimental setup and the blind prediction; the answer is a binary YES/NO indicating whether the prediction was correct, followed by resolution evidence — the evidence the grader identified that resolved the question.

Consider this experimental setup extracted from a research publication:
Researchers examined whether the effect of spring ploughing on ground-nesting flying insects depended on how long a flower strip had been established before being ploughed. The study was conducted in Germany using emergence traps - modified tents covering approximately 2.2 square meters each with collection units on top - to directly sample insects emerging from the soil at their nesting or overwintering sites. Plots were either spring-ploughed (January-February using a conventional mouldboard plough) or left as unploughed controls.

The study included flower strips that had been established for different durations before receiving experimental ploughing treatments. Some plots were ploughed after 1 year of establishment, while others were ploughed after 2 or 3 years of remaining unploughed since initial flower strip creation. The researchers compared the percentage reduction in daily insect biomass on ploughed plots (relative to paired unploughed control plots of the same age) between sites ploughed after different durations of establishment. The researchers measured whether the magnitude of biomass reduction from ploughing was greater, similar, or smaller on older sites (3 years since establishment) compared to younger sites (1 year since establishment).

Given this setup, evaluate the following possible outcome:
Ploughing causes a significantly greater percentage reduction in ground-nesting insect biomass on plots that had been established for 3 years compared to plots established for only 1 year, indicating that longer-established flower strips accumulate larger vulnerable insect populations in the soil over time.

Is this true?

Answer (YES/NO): YES